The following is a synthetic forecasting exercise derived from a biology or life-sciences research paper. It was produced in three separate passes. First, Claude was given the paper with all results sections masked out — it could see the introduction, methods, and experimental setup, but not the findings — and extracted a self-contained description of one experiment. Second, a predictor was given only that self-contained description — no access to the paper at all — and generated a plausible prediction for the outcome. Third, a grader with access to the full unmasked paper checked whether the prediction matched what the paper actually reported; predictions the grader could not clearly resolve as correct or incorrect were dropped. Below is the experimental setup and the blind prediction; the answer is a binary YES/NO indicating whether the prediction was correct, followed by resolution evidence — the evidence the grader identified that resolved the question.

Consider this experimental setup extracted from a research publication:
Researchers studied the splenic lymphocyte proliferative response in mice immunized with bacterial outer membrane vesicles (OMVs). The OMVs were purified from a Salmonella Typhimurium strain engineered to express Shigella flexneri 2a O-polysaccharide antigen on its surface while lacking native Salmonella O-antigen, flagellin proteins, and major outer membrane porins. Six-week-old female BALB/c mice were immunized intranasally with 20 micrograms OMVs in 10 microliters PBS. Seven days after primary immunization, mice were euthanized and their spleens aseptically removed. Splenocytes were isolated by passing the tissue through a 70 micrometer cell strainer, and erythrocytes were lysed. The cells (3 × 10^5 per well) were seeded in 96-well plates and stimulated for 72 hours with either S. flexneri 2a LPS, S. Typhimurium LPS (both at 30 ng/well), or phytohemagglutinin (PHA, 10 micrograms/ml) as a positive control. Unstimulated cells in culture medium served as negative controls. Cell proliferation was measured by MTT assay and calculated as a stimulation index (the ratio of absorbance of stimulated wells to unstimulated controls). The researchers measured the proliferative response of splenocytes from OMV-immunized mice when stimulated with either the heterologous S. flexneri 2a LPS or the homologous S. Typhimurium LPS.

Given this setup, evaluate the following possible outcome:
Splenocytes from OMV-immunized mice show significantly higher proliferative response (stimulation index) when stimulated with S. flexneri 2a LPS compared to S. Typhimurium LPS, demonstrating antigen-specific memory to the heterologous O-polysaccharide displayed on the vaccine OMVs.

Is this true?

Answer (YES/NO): YES